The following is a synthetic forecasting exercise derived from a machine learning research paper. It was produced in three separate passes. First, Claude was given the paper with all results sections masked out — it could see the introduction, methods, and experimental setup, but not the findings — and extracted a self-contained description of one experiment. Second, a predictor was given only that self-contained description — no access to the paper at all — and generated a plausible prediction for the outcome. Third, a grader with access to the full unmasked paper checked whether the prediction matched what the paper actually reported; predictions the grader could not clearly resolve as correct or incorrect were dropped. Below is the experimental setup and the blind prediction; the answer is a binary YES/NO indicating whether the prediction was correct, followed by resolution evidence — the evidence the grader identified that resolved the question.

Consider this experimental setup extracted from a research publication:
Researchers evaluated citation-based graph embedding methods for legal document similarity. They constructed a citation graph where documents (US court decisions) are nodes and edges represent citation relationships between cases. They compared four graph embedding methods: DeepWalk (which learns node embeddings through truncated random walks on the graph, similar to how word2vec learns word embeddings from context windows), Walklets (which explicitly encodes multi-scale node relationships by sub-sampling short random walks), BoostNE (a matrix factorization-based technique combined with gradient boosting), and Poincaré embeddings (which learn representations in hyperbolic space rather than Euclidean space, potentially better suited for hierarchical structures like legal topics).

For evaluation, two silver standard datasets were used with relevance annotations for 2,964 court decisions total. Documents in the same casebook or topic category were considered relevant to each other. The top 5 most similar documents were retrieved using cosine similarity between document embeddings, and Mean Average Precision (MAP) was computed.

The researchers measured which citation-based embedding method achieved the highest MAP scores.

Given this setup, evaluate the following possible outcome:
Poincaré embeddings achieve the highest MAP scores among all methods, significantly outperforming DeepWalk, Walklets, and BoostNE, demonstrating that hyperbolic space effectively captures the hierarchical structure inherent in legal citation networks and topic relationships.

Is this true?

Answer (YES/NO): NO